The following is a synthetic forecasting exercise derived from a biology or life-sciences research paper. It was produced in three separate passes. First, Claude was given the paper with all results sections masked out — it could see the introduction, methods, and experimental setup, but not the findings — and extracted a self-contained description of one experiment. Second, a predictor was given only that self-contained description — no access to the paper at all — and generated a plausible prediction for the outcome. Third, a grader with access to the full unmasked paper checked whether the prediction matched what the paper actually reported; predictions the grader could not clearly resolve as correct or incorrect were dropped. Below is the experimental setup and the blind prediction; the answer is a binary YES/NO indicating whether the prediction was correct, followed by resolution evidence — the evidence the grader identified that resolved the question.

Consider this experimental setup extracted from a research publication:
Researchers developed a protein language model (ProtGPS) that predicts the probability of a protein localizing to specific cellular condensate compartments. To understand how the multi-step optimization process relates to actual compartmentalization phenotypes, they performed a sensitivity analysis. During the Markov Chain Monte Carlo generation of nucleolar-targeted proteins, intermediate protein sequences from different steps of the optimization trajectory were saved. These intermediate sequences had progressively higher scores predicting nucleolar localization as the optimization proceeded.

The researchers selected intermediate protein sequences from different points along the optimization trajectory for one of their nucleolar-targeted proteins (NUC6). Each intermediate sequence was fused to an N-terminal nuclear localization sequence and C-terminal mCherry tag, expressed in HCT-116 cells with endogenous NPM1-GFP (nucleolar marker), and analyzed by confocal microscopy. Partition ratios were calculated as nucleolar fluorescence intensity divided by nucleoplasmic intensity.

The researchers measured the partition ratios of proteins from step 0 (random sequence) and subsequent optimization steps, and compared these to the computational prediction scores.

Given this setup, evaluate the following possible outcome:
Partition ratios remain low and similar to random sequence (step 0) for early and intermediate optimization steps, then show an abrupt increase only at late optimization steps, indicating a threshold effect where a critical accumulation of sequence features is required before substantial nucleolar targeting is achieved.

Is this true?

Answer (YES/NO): NO